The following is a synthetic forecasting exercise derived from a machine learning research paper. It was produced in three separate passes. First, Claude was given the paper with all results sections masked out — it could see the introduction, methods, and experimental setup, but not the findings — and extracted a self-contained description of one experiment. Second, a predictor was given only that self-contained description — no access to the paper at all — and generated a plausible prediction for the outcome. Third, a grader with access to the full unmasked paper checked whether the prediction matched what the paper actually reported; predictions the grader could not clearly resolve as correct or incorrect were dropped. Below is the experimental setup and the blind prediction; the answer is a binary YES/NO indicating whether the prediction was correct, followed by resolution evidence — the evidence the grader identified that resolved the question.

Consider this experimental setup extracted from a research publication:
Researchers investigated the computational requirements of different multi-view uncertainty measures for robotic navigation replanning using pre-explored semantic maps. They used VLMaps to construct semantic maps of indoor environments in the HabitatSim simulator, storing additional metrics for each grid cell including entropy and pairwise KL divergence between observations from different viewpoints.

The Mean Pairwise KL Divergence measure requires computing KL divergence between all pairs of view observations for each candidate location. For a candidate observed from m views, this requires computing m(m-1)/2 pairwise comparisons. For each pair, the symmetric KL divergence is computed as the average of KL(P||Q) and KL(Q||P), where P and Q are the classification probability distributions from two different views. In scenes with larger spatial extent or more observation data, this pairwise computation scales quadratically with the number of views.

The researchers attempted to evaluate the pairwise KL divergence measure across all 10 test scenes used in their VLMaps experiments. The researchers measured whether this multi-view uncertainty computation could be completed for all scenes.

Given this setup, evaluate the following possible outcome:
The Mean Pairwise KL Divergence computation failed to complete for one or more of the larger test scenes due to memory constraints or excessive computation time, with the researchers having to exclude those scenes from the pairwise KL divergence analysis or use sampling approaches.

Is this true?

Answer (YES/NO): YES